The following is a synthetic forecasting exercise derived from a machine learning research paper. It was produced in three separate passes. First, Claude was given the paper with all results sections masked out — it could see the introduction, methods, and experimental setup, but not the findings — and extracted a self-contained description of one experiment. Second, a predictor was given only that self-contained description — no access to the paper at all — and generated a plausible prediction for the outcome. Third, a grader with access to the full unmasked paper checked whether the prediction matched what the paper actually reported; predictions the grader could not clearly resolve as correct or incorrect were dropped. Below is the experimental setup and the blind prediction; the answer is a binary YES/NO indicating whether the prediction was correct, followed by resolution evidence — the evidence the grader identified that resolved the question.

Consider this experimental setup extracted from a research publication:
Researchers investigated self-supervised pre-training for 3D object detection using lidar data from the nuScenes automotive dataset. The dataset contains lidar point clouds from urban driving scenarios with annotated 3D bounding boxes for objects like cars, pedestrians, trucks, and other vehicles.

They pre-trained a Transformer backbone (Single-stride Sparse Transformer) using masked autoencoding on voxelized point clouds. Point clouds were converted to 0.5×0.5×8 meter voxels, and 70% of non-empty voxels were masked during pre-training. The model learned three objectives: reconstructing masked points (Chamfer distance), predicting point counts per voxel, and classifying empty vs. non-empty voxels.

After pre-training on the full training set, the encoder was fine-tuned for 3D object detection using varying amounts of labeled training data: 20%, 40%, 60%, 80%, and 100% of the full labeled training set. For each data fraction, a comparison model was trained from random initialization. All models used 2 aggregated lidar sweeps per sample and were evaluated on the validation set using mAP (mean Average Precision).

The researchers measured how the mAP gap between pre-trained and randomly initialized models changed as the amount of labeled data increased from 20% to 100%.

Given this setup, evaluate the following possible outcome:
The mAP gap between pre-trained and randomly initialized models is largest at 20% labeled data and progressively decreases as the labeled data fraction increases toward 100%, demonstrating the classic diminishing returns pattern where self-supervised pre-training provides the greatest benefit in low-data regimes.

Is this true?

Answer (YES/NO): YES